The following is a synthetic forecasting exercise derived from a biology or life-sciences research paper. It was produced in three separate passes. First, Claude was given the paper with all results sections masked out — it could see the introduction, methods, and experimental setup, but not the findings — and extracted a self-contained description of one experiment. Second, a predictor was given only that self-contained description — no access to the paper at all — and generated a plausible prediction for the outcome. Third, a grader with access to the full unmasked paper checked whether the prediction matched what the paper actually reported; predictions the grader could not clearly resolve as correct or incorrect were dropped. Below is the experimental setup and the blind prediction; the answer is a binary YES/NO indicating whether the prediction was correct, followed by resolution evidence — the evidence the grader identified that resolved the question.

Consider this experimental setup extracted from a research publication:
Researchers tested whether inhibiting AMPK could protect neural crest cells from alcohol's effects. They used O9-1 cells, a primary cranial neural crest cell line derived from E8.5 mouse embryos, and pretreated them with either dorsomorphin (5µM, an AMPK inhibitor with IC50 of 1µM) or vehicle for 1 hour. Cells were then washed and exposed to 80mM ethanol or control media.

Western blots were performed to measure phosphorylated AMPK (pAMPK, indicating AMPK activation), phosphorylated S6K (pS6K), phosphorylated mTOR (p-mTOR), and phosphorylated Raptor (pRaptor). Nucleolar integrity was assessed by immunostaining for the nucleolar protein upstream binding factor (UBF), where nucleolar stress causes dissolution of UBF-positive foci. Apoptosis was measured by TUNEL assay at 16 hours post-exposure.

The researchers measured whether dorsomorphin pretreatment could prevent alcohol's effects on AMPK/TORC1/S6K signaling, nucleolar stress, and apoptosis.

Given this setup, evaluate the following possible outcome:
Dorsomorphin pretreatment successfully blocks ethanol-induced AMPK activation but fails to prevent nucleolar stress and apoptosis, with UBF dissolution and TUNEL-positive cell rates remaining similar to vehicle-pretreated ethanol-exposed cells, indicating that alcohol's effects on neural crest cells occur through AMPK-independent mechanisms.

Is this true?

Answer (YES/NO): NO